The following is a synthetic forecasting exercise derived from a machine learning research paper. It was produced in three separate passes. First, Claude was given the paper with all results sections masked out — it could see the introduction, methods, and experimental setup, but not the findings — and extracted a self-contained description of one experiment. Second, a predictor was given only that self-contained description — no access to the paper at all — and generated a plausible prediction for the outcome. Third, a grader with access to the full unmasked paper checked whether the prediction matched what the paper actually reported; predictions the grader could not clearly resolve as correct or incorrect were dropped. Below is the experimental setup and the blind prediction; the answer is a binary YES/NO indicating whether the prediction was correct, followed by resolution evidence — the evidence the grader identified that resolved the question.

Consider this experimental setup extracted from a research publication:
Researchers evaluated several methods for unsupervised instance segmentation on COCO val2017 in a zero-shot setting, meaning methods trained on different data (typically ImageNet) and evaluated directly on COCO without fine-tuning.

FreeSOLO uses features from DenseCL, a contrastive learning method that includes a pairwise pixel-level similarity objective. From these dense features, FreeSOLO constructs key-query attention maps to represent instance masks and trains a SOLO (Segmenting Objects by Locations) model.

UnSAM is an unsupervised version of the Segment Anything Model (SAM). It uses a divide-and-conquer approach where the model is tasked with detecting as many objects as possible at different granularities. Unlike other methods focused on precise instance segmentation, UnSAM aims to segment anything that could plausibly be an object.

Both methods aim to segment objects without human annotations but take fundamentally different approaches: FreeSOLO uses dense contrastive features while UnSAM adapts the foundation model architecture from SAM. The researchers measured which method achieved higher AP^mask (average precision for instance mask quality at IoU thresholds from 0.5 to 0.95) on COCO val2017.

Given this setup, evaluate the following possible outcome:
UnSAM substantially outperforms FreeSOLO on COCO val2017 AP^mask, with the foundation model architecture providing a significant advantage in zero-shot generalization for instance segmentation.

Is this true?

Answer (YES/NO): NO